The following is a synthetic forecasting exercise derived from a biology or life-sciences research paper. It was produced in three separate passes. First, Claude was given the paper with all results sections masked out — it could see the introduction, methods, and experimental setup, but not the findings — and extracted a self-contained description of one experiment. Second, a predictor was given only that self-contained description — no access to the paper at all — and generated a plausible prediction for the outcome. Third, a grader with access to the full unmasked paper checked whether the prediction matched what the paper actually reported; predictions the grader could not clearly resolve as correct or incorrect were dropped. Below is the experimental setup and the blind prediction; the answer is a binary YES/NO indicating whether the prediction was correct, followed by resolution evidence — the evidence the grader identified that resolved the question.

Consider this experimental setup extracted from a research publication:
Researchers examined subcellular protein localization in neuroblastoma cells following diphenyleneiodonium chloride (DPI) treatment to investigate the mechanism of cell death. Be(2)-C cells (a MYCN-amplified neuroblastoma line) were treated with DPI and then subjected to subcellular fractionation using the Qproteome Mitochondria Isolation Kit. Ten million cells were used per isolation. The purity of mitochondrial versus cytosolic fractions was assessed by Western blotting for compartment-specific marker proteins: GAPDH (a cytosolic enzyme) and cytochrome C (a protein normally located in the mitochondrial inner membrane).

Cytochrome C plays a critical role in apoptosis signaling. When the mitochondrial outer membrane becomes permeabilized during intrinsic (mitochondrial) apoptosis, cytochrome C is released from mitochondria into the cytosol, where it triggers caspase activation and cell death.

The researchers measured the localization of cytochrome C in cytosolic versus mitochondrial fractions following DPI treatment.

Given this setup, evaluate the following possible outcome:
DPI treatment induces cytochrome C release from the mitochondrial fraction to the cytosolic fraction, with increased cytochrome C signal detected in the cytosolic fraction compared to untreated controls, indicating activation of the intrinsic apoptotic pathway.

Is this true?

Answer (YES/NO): YES